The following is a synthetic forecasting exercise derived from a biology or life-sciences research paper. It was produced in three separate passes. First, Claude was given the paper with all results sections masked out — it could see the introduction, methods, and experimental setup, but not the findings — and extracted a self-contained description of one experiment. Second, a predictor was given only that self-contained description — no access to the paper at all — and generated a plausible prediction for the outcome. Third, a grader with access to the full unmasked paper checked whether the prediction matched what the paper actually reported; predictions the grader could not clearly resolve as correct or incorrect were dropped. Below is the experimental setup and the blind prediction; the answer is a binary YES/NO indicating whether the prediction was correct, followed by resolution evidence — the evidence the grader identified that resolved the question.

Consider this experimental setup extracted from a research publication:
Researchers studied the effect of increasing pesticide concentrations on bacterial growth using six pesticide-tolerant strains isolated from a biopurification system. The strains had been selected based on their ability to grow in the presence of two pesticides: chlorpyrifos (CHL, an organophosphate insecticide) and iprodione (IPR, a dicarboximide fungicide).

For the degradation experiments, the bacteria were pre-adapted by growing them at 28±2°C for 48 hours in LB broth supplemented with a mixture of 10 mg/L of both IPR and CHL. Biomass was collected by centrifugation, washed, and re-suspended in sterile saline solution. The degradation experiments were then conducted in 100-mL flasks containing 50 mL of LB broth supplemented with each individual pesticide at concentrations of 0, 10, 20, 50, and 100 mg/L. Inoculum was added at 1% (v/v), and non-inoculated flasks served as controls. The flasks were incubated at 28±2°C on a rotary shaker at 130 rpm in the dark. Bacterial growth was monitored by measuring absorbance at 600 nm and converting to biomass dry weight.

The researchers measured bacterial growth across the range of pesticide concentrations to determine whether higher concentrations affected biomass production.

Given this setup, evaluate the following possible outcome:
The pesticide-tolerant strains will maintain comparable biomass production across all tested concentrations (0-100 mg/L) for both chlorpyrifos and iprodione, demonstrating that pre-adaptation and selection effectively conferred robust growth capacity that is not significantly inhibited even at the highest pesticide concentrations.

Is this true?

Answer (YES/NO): NO